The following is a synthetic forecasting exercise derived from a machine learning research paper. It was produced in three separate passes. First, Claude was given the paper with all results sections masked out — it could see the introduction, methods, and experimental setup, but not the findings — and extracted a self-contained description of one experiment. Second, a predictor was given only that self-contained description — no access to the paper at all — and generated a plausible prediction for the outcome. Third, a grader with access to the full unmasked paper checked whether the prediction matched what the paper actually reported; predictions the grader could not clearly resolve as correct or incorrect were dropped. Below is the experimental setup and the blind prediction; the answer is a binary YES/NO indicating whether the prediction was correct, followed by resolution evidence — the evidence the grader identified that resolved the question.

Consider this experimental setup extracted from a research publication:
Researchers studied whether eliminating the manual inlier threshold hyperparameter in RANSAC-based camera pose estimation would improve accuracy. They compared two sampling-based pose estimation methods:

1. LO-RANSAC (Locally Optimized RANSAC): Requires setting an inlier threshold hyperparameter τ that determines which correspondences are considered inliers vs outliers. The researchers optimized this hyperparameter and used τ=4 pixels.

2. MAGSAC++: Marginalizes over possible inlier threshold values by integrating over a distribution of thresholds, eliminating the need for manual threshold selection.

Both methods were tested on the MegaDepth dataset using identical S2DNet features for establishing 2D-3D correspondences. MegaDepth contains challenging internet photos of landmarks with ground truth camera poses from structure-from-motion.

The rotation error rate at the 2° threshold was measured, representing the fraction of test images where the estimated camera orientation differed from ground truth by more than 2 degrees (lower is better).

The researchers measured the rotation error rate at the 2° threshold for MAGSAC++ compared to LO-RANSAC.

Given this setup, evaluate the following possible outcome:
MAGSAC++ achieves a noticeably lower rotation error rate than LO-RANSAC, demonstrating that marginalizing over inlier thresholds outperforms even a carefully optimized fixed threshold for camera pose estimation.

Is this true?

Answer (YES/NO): YES